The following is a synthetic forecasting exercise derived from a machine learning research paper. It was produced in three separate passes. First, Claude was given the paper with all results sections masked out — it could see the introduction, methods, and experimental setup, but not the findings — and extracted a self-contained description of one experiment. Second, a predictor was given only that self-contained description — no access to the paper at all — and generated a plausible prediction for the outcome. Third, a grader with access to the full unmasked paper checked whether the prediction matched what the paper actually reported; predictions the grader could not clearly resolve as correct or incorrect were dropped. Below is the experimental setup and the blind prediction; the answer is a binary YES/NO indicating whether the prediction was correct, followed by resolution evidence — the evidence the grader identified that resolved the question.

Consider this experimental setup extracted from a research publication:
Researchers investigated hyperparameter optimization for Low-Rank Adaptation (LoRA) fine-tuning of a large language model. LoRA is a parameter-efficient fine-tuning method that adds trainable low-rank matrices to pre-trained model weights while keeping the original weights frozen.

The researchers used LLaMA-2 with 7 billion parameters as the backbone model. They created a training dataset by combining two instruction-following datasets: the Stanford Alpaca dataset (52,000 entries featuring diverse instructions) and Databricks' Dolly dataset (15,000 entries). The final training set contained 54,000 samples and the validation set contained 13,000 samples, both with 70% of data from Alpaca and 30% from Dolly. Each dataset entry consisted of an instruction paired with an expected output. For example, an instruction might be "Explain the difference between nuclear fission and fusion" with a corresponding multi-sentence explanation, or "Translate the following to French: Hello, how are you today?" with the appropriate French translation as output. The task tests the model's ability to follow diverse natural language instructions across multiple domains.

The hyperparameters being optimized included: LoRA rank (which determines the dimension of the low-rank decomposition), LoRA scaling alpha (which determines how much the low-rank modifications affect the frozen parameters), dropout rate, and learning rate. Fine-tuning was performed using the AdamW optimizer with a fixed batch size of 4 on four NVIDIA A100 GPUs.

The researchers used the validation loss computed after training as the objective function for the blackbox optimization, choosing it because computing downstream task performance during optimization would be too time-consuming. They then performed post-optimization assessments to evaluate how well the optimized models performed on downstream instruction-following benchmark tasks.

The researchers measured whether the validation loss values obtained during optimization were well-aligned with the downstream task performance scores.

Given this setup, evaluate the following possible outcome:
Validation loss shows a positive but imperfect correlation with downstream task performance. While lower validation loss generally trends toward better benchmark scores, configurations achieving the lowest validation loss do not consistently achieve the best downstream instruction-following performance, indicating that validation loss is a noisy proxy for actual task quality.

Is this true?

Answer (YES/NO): YES